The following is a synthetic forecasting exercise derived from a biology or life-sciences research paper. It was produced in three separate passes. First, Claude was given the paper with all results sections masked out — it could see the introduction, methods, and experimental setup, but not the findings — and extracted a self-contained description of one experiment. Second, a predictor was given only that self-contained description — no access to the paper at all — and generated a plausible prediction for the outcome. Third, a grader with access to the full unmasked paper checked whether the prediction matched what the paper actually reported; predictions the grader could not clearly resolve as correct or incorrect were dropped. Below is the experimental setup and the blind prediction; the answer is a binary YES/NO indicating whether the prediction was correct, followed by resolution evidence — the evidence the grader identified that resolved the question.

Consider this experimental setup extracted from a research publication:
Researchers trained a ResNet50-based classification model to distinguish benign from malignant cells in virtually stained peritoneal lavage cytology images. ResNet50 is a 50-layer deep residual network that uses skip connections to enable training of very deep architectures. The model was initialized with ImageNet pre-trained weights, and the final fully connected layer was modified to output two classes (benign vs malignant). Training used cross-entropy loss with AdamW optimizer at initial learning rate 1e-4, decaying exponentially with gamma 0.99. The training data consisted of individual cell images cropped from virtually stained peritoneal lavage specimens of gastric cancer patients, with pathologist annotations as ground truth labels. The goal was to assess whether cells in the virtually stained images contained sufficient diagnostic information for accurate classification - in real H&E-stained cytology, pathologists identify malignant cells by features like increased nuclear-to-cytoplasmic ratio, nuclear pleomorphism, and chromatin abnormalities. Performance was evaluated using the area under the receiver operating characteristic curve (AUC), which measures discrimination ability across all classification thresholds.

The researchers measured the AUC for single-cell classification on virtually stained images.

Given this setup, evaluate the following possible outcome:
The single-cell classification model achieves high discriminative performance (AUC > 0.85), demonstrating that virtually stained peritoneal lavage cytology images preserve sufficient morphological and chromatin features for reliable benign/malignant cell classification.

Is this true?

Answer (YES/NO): YES